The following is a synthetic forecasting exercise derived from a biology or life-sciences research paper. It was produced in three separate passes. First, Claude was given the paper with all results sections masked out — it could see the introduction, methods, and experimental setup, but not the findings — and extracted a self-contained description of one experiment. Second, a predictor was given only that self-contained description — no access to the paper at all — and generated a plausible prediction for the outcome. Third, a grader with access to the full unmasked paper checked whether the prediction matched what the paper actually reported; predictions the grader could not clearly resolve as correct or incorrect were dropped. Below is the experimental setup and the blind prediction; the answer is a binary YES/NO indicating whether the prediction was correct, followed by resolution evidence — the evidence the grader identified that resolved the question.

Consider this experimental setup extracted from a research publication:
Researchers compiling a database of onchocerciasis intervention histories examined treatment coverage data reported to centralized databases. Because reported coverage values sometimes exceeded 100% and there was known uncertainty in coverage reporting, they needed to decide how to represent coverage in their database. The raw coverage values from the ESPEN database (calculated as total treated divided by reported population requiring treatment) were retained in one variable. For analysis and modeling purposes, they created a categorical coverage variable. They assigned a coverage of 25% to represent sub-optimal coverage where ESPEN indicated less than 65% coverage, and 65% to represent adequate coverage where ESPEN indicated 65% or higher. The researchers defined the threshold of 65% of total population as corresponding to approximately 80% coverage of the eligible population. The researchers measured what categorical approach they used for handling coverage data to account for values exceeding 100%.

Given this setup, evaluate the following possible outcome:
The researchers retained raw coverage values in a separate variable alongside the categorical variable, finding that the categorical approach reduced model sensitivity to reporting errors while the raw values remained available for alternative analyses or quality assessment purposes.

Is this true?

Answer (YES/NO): NO